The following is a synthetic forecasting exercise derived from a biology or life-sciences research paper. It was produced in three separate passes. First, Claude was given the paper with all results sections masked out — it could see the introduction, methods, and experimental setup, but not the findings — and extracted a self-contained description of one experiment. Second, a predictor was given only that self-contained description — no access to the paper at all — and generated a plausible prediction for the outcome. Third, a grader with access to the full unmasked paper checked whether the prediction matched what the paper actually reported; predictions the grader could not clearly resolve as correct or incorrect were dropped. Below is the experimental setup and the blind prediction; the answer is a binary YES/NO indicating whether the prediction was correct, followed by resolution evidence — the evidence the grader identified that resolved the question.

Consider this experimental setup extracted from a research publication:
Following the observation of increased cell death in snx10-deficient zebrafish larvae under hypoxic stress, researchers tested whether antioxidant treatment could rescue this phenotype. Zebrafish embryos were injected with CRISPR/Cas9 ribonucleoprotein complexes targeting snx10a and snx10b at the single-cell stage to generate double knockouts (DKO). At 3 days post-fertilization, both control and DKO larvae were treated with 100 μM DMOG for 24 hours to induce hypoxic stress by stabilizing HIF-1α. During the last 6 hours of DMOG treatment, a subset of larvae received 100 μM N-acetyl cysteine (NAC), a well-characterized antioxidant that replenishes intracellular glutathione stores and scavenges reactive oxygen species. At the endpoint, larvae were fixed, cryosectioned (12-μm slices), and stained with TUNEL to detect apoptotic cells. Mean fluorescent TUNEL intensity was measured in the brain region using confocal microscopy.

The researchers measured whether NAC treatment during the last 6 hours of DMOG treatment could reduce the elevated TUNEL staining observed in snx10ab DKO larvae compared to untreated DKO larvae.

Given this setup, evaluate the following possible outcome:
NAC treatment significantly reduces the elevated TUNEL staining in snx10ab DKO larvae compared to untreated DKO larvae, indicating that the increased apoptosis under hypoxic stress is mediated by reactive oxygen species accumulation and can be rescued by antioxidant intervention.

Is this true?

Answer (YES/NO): YES